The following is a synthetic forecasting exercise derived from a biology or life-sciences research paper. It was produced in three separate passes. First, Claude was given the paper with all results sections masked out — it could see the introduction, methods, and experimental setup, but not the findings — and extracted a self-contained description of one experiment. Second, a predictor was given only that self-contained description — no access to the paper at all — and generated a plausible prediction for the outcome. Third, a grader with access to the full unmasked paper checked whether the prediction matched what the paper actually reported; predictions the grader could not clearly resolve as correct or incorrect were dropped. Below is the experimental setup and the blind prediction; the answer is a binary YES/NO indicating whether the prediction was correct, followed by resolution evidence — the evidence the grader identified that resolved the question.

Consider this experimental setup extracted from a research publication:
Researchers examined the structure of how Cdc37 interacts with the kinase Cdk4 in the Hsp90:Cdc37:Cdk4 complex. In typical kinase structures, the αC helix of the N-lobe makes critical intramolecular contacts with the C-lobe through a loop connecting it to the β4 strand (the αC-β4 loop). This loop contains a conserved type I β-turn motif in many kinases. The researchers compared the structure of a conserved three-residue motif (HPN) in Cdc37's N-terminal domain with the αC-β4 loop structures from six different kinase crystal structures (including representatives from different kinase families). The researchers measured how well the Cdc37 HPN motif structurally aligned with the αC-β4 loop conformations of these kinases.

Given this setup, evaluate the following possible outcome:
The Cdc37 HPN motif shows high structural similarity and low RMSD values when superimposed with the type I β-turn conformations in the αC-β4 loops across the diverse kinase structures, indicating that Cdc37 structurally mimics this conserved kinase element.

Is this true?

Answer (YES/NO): YES